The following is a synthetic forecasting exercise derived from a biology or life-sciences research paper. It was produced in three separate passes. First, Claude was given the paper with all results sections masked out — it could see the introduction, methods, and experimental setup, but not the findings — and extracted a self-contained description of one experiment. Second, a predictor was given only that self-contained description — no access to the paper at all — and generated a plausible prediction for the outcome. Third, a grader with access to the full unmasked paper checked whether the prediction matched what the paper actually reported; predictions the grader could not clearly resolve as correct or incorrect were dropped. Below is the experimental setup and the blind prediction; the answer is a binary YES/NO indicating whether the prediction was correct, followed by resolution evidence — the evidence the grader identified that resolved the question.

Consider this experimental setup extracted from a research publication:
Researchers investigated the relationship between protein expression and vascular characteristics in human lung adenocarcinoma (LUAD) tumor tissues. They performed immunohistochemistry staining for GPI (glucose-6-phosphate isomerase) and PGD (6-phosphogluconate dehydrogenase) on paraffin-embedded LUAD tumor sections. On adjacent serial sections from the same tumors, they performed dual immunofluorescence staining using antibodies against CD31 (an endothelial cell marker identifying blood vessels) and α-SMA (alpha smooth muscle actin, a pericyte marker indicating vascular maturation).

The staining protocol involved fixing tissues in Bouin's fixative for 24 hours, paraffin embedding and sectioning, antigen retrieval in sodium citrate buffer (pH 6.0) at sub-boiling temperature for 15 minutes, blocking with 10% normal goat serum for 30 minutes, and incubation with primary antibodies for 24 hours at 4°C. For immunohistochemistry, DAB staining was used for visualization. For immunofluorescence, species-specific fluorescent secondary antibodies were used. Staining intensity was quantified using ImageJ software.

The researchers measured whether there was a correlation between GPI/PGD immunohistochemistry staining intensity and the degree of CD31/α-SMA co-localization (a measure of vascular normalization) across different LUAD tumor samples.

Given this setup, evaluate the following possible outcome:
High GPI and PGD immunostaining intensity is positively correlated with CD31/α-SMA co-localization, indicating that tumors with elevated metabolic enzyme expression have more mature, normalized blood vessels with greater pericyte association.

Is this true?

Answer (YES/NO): NO